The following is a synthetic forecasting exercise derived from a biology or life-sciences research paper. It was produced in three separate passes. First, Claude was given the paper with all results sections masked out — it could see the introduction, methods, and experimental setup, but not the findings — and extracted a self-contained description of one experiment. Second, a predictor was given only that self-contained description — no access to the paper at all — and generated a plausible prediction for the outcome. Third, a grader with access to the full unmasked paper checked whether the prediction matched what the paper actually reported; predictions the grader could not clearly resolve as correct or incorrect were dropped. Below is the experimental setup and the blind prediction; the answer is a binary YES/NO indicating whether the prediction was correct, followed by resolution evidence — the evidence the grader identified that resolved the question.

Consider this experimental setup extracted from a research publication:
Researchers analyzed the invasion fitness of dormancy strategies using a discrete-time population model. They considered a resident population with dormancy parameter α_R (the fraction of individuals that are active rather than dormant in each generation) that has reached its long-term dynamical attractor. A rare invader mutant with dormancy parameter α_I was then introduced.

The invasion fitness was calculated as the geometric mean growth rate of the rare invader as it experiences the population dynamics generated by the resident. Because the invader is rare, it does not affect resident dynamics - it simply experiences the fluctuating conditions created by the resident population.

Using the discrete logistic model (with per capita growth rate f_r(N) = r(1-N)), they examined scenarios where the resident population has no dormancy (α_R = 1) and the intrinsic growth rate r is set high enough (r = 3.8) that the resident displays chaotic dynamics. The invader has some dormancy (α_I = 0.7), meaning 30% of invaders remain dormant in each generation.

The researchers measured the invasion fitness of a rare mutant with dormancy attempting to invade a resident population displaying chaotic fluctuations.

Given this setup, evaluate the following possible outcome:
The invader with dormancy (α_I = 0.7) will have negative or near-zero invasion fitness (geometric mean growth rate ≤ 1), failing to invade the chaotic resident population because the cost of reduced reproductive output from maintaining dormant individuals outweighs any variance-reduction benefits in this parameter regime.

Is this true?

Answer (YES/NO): NO